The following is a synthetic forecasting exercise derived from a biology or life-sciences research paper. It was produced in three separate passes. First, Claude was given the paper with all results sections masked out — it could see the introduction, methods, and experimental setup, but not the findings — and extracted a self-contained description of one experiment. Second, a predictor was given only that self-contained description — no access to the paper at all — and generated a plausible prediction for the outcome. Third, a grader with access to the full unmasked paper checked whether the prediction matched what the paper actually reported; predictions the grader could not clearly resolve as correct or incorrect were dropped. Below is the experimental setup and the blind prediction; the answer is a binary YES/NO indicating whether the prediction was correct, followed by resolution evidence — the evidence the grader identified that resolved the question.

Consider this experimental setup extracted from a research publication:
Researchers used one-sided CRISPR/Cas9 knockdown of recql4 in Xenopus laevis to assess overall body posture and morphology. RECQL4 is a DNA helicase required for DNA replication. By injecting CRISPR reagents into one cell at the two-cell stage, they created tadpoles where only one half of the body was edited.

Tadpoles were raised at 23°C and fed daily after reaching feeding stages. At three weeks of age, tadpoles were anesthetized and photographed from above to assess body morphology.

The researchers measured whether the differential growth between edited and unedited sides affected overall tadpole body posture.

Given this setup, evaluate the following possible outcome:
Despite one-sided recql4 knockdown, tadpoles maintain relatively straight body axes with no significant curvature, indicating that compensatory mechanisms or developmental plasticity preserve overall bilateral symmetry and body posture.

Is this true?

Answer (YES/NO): NO